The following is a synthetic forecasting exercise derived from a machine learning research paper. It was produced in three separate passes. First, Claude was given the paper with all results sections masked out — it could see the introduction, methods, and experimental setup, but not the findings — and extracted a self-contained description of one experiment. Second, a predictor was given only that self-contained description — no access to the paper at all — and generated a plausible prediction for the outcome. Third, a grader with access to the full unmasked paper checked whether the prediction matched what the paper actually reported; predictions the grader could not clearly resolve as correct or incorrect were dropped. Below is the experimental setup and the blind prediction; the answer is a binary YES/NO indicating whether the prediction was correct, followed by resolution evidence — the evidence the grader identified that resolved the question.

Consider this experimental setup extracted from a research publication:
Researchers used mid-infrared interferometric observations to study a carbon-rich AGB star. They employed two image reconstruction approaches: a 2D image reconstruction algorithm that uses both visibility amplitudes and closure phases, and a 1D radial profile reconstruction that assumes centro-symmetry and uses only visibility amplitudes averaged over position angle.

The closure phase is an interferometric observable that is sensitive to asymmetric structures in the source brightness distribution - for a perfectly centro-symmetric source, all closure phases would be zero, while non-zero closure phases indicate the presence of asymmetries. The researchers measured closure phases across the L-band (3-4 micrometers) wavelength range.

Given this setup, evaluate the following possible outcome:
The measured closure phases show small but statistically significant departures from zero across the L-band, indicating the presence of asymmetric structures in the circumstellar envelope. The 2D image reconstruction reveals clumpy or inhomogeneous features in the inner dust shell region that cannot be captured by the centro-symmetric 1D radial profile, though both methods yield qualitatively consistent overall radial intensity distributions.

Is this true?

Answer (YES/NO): NO